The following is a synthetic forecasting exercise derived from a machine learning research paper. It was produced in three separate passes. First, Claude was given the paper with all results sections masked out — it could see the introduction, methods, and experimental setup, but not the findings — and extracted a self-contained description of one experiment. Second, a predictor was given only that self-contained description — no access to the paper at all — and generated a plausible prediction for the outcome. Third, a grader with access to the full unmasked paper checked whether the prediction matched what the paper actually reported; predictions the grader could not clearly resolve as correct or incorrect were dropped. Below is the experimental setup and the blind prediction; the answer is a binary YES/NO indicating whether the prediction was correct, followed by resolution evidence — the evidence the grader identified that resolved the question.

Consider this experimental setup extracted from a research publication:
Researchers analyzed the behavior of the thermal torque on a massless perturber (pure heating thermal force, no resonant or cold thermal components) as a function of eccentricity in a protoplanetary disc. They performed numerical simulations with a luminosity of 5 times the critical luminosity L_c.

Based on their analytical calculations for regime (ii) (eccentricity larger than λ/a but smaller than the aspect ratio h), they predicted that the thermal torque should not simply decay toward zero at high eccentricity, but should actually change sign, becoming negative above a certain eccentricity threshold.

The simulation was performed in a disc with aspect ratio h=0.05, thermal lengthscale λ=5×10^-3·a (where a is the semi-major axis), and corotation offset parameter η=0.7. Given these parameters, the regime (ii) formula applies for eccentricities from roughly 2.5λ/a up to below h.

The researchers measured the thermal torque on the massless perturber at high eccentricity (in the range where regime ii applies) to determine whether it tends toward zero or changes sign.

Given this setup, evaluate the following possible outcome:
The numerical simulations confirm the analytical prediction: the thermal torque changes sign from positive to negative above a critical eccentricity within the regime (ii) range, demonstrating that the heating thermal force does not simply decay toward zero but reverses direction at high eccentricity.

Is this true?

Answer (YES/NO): YES